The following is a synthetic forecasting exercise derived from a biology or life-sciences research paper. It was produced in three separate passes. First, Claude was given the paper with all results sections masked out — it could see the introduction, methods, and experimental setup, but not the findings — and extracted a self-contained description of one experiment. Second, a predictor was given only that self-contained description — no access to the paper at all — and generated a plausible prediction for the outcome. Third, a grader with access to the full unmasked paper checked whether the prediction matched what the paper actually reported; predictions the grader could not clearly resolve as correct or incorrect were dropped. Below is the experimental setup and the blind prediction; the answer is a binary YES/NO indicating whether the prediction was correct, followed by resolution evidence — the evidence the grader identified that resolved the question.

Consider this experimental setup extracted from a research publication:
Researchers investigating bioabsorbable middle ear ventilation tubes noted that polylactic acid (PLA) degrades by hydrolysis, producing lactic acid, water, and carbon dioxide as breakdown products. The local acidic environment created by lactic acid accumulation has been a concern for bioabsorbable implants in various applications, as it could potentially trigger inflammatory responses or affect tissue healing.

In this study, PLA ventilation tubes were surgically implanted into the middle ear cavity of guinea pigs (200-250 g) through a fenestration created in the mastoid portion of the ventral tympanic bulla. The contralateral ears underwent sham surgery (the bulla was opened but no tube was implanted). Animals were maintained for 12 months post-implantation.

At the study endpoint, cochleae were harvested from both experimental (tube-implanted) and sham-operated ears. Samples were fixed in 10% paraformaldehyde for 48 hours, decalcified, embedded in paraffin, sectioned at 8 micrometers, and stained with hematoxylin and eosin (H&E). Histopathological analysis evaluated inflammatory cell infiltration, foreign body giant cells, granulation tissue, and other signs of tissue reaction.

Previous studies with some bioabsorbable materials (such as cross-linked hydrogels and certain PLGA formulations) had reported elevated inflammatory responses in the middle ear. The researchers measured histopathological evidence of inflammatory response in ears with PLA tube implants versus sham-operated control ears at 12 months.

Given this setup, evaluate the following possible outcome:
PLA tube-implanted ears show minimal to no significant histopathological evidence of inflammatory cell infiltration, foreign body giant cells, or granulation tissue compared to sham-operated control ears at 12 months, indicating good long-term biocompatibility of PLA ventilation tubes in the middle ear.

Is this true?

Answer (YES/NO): YES